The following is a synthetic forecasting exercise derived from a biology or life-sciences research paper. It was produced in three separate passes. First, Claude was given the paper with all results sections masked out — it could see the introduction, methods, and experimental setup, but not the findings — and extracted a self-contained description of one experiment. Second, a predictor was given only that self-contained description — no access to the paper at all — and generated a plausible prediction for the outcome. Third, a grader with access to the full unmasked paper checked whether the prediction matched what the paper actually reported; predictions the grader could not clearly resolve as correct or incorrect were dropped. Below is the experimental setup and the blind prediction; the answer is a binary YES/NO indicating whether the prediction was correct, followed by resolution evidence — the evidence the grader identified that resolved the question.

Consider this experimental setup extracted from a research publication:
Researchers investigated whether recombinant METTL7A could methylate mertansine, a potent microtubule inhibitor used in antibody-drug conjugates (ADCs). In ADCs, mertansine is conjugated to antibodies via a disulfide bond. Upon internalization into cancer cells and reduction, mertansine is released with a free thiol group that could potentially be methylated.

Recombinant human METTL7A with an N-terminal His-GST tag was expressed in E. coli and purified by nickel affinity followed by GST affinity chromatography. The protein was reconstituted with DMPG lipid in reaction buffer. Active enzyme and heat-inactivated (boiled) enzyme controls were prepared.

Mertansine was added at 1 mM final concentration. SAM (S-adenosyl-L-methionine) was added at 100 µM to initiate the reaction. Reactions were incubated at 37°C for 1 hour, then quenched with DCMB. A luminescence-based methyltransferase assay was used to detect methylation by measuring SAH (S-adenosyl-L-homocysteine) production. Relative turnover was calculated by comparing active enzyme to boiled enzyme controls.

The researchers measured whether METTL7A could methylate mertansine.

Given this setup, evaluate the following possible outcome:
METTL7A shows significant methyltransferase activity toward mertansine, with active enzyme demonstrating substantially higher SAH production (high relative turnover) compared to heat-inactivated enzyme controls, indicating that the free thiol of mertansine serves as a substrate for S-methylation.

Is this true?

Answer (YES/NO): YES